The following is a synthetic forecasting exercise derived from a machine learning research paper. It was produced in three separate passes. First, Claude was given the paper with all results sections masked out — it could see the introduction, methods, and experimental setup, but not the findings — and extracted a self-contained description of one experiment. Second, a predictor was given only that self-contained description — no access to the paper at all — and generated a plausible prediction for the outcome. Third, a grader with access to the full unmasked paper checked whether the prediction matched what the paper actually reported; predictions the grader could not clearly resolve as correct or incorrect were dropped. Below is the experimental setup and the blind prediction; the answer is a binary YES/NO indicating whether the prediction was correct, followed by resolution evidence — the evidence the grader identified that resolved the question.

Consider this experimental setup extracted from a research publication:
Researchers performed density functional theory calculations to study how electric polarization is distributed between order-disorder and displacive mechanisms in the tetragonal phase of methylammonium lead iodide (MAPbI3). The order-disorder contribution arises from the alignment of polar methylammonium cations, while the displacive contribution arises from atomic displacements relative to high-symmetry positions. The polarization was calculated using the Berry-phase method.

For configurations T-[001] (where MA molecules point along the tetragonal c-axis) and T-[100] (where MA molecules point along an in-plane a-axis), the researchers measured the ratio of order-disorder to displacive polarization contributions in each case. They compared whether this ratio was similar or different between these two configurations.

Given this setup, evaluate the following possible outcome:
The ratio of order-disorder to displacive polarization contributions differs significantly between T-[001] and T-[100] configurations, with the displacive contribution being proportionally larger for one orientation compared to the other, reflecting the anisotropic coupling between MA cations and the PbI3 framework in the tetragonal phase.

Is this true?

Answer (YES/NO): NO